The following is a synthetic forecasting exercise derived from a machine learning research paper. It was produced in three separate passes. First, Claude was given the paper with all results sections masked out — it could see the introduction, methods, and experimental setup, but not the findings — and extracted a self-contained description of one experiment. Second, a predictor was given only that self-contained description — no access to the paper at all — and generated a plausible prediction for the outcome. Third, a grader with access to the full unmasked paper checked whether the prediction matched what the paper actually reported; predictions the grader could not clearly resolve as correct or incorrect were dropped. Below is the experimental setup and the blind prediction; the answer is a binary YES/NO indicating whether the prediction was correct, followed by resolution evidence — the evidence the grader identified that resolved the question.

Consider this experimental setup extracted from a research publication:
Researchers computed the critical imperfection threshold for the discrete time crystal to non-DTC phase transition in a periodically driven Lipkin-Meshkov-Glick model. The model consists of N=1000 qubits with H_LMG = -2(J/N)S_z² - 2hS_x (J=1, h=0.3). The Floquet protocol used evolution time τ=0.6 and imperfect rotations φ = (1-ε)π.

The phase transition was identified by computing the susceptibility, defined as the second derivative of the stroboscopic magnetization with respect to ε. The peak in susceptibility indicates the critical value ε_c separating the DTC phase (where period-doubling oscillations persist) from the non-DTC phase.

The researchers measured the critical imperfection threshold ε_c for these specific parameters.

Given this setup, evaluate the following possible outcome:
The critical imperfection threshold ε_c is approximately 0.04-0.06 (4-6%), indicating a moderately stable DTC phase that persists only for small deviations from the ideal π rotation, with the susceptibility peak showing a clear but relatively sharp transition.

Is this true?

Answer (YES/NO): NO